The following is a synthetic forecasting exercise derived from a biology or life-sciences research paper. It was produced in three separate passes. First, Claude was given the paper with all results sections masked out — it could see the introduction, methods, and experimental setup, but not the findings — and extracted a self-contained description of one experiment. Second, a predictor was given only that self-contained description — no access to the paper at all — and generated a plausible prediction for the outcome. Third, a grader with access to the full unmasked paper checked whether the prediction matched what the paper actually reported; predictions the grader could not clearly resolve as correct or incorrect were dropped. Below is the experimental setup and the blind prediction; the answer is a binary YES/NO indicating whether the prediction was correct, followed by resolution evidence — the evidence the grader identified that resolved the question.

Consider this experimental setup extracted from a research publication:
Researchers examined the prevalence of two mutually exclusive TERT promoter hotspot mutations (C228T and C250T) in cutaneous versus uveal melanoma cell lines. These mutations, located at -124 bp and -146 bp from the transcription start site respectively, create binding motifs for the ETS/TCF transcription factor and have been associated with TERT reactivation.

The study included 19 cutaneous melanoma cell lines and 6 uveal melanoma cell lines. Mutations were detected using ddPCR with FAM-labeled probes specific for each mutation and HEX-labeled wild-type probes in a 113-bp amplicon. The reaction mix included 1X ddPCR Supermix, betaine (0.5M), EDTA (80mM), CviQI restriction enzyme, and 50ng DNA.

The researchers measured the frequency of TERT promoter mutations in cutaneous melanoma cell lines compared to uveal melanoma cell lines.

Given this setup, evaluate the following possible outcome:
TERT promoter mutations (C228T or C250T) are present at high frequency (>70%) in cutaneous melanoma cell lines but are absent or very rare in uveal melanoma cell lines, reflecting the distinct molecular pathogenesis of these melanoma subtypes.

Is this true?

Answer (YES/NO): YES